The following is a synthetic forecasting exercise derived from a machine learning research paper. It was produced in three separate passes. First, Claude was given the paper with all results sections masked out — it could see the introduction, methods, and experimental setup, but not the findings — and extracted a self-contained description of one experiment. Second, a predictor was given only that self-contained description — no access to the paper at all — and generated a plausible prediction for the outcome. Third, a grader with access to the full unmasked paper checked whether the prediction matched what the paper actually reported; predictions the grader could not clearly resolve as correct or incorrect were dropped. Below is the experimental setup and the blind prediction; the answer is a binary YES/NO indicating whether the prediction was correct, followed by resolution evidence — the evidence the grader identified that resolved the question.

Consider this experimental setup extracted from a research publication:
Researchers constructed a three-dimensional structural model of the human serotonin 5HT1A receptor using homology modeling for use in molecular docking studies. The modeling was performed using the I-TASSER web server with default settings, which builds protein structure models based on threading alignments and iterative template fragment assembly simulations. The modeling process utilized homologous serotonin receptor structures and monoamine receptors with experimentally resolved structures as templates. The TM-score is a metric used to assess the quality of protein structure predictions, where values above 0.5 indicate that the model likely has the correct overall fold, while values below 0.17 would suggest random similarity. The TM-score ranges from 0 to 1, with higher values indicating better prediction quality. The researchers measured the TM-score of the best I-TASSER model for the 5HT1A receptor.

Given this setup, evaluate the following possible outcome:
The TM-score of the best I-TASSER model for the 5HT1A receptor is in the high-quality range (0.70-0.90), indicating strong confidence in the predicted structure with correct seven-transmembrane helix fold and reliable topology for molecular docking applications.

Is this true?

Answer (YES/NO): NO